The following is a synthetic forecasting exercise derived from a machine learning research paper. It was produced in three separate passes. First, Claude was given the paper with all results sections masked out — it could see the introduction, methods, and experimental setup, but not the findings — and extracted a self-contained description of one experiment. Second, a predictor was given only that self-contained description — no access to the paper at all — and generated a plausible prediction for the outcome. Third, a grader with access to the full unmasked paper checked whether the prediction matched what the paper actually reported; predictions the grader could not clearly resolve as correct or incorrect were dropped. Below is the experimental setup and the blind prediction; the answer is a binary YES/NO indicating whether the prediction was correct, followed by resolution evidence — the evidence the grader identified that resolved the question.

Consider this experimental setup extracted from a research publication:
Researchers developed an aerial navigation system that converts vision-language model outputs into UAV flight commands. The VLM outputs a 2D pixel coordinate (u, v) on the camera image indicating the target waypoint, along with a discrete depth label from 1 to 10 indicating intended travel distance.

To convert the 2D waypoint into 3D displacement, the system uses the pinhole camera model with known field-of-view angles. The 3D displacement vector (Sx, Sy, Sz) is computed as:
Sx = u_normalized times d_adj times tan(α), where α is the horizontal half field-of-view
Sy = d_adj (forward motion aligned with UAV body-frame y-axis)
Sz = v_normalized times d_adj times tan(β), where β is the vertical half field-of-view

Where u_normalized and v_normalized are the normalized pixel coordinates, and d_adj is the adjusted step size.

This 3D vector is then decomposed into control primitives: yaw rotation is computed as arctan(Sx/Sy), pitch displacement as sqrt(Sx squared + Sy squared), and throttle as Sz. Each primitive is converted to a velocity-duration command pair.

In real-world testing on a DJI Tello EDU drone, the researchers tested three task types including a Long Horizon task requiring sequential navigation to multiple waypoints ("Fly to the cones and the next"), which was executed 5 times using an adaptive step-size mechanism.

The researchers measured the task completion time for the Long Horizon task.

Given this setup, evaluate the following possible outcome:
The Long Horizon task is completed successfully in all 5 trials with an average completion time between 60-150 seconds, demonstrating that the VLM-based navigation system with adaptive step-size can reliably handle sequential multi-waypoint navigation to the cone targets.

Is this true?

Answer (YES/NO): NO